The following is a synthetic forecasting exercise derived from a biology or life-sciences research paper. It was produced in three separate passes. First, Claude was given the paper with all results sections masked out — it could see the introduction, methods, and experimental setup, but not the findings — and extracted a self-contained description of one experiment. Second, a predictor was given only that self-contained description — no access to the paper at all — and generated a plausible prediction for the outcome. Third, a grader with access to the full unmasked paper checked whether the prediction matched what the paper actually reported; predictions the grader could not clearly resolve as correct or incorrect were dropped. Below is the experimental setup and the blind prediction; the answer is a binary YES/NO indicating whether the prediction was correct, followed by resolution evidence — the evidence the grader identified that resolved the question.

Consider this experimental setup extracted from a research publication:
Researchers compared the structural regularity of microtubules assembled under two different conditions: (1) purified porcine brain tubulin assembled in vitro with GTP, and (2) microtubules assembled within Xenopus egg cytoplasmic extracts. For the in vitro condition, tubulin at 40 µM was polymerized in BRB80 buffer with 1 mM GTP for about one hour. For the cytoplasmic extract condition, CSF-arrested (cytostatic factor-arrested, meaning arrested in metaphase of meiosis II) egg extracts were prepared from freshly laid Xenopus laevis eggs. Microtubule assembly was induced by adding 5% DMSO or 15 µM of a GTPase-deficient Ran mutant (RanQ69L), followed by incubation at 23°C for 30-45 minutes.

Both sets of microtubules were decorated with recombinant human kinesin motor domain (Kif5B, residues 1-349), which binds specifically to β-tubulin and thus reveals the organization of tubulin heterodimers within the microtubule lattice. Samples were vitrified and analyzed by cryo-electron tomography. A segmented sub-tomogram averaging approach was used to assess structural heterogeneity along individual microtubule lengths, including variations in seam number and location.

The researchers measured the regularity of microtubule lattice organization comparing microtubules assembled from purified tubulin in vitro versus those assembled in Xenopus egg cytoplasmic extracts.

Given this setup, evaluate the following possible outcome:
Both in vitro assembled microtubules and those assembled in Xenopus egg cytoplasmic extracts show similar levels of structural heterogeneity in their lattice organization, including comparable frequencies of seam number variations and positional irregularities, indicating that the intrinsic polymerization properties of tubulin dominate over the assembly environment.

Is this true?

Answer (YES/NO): NO